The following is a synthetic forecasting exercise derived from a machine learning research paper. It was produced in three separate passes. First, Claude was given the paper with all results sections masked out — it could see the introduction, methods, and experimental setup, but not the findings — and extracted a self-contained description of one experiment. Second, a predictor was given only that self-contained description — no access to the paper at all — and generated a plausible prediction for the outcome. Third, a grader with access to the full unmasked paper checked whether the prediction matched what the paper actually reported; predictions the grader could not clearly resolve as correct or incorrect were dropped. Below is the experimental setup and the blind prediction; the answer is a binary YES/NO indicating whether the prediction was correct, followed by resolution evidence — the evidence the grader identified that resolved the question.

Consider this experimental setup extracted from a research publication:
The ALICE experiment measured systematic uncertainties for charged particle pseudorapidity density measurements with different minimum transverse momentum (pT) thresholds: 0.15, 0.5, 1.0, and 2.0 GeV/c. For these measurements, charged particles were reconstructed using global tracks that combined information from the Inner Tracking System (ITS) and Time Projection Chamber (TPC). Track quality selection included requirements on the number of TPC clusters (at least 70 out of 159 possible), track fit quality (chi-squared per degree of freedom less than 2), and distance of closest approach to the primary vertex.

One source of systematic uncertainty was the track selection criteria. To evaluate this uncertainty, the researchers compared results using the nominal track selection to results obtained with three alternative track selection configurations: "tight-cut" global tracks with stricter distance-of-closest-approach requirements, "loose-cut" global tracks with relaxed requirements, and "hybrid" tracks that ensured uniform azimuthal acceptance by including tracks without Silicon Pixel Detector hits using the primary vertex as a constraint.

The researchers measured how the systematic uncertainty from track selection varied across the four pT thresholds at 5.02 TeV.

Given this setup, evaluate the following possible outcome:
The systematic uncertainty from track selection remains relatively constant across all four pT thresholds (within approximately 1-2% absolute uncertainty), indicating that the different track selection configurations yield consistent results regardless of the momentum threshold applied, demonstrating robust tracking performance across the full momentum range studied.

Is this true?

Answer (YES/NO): NO